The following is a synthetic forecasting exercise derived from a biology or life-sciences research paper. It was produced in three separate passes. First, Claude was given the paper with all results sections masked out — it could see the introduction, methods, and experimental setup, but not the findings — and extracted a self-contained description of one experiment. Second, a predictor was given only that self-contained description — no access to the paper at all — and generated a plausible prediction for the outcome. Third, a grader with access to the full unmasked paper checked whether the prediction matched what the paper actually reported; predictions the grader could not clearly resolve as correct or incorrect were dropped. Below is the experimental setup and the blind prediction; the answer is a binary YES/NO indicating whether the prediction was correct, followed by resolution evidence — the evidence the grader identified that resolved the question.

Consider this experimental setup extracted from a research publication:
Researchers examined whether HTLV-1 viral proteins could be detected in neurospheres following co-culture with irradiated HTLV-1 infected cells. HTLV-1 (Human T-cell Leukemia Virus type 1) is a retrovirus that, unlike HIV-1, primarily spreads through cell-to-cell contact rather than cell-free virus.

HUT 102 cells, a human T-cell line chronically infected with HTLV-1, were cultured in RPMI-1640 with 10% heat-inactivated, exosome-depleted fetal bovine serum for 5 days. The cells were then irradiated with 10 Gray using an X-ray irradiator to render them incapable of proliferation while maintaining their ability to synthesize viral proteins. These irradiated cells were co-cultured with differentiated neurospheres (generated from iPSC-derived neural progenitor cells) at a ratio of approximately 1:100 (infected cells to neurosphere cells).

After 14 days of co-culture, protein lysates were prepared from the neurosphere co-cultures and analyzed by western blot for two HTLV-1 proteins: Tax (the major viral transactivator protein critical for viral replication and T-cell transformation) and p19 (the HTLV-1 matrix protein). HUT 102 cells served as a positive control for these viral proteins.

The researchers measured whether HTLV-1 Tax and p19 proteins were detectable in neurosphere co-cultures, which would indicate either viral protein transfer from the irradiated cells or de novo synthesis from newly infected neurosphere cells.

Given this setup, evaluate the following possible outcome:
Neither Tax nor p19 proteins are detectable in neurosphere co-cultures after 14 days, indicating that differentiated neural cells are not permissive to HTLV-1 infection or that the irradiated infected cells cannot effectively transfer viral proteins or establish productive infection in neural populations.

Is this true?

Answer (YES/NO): NO